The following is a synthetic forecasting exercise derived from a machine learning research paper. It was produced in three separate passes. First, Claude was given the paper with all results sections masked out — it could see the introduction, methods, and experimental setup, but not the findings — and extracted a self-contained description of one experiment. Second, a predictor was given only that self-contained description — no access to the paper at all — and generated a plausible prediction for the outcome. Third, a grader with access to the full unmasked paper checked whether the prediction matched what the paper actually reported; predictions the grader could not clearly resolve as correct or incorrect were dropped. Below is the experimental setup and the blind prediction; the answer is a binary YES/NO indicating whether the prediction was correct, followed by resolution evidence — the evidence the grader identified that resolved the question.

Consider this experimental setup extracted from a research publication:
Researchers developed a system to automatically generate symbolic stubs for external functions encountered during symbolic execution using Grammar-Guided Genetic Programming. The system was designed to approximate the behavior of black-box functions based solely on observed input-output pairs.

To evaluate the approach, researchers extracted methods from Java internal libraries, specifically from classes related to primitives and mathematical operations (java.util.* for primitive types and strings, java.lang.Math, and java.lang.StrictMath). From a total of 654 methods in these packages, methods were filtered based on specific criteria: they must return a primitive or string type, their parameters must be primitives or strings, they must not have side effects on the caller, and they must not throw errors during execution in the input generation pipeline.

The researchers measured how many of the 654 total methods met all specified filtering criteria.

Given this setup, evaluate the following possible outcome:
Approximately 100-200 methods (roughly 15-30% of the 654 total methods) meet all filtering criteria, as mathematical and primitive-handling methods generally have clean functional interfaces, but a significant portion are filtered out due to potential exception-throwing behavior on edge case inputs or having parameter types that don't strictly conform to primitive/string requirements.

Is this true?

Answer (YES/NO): NO